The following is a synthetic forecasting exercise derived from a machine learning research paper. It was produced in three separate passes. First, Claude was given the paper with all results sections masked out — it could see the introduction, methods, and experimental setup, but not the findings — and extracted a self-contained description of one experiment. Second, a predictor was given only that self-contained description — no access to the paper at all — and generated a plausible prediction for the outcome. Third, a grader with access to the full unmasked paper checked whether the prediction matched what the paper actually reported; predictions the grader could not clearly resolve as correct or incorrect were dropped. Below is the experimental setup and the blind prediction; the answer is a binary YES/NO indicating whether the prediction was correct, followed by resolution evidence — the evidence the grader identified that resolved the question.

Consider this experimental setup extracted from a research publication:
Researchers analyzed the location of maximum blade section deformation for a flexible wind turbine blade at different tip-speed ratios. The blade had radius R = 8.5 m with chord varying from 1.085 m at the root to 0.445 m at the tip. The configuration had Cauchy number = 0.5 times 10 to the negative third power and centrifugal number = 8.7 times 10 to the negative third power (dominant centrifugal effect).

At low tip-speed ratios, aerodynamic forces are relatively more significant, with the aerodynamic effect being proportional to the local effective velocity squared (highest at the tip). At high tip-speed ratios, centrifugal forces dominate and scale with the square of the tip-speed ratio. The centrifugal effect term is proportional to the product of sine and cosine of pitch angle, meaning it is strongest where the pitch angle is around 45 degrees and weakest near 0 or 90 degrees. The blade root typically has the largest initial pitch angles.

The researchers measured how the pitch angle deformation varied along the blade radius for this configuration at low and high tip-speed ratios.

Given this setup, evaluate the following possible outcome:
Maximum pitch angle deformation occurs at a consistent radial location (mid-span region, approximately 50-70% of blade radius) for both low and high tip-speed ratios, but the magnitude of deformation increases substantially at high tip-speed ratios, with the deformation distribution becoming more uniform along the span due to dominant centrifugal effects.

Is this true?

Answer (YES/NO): NO